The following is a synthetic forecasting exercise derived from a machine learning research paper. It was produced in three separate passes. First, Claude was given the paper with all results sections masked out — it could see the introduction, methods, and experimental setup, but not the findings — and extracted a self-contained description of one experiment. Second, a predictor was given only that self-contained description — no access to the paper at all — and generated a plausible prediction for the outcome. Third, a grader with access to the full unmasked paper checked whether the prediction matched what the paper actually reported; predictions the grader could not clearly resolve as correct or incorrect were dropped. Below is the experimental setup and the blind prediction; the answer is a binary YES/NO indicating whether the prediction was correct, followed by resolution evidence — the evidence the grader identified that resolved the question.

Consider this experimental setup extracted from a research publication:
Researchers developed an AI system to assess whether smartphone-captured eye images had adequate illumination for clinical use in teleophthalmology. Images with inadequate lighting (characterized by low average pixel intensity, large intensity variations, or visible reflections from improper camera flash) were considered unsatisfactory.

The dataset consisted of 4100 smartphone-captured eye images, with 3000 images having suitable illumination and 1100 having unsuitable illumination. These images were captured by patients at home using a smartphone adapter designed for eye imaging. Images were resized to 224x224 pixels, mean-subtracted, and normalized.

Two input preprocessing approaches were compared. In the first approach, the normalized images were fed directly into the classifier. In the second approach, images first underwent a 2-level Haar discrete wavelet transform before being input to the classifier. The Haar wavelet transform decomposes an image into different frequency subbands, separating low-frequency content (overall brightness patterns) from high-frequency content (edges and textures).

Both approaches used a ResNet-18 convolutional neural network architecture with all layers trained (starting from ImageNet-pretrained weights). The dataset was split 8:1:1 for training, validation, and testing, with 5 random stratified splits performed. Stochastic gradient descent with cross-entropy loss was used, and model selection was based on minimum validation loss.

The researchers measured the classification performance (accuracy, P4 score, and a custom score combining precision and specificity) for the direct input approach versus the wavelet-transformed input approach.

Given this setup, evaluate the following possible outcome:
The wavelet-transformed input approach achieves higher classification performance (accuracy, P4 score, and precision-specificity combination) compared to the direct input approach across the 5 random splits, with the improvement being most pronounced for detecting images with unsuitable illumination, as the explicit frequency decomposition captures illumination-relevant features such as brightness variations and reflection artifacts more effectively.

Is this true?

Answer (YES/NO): NO